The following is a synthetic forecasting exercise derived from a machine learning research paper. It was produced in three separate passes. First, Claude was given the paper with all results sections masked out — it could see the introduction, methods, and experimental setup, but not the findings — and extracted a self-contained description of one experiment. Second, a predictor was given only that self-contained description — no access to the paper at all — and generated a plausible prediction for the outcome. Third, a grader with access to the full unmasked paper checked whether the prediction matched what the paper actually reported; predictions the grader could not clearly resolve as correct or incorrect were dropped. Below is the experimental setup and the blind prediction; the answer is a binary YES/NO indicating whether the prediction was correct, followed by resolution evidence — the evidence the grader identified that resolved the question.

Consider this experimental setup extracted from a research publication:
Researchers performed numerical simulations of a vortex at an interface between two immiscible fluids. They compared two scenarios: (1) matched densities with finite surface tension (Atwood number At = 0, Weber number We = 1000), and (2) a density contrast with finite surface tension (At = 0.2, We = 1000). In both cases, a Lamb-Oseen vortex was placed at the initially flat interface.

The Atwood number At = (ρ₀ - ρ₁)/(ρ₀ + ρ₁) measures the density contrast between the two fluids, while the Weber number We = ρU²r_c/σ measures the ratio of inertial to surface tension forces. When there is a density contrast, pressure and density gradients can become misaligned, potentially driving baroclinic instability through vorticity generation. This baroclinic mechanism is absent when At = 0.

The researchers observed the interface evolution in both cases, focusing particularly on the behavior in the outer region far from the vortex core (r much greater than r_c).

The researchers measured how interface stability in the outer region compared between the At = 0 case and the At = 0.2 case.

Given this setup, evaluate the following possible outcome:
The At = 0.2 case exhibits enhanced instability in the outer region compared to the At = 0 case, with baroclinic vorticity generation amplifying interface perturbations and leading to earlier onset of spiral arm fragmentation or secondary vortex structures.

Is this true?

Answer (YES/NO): YES